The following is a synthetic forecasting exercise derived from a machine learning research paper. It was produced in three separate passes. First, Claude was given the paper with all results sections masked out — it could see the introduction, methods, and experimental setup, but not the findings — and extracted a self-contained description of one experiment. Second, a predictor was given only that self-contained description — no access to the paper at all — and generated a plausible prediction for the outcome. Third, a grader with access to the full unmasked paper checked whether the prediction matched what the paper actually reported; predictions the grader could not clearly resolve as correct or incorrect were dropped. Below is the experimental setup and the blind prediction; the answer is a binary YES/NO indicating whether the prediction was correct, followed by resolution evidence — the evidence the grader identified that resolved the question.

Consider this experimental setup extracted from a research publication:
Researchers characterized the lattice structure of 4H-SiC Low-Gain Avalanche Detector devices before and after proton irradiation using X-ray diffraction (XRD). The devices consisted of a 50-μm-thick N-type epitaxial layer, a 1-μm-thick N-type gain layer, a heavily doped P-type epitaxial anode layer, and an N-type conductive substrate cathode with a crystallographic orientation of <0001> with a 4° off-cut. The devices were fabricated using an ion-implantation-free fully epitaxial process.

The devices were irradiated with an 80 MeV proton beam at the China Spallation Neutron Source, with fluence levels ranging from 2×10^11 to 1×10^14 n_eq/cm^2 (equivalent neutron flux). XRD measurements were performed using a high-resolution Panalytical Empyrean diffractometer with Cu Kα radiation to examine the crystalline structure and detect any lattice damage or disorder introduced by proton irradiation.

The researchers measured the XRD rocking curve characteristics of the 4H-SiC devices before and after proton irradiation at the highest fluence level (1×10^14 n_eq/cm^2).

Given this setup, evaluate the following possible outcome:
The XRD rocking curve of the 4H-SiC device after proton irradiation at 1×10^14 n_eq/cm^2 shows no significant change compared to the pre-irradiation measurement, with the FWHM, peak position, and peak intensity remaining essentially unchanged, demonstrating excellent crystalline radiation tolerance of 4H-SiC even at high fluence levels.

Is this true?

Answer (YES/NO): YES